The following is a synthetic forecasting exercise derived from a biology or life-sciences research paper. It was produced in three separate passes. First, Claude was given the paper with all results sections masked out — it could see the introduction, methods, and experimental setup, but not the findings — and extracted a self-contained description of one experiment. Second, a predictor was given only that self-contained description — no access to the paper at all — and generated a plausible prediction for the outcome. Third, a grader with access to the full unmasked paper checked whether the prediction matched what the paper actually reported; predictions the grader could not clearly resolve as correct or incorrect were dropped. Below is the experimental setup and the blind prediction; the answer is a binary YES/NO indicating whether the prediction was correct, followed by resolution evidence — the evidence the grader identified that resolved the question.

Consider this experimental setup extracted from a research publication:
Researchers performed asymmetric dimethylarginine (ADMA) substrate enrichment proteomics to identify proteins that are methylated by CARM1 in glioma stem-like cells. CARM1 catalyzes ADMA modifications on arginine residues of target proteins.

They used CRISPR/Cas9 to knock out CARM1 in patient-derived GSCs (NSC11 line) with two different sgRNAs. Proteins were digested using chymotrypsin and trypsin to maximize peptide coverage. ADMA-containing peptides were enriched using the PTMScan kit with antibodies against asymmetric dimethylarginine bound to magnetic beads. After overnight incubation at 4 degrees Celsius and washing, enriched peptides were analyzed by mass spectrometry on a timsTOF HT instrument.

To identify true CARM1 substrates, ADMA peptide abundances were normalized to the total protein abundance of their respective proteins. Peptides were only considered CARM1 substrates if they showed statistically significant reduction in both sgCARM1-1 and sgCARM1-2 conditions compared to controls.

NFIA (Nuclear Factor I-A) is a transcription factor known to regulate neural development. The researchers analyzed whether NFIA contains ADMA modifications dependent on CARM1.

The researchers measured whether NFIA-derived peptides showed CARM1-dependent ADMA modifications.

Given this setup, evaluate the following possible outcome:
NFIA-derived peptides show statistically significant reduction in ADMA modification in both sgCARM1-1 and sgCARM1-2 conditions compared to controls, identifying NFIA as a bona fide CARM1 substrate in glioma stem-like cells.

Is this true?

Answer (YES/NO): YES